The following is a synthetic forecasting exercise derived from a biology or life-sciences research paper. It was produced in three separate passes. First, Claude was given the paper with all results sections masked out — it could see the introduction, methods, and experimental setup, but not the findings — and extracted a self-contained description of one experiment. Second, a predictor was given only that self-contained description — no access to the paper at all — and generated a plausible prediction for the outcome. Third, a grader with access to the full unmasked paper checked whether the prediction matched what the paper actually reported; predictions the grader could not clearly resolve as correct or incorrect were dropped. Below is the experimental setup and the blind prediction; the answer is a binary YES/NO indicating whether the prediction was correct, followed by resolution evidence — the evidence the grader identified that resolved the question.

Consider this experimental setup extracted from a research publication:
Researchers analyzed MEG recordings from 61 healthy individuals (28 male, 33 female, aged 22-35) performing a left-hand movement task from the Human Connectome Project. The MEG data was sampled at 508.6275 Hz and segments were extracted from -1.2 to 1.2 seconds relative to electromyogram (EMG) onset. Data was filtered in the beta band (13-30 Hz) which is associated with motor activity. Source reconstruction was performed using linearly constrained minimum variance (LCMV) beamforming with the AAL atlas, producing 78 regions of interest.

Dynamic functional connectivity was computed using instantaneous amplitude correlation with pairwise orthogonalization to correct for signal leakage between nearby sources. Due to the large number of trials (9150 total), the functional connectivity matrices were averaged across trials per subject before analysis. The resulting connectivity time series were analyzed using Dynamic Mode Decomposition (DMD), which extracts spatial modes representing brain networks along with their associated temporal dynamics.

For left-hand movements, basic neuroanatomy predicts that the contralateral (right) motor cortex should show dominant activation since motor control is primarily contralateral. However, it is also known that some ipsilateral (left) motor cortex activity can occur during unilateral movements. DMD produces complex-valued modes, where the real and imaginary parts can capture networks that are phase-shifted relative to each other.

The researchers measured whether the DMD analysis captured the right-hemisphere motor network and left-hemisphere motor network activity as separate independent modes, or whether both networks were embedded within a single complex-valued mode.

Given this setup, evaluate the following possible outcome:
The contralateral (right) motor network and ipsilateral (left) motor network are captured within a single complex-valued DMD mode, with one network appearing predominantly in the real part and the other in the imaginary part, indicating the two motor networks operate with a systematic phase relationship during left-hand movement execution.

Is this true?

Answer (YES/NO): YES